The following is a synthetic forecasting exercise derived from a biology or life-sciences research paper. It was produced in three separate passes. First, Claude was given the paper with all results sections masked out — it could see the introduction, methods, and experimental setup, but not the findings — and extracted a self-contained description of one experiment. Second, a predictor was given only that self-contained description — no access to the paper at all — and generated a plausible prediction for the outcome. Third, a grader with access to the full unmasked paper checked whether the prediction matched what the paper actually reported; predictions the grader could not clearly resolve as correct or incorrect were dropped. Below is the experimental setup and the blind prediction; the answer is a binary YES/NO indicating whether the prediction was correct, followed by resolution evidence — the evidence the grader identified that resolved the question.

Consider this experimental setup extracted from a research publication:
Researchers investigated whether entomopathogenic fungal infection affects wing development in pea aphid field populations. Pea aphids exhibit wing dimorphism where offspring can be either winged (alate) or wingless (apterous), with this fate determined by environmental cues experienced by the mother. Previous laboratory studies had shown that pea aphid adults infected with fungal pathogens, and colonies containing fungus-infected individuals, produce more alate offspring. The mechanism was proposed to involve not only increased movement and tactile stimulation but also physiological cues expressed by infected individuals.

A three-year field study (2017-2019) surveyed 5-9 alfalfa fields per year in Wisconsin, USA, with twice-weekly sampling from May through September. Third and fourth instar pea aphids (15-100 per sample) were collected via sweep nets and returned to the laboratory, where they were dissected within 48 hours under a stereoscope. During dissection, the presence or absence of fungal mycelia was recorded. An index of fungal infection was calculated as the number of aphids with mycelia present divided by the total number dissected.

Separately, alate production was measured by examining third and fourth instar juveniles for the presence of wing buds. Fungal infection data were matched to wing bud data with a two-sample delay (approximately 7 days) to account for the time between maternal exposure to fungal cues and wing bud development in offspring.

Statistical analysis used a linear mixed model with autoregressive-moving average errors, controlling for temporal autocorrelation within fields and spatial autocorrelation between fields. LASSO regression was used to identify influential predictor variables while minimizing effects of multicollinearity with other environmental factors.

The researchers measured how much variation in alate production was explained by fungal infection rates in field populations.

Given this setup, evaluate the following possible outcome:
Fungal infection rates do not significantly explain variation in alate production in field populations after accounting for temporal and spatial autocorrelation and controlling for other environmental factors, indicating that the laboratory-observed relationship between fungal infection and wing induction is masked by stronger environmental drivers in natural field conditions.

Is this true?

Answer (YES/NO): YES